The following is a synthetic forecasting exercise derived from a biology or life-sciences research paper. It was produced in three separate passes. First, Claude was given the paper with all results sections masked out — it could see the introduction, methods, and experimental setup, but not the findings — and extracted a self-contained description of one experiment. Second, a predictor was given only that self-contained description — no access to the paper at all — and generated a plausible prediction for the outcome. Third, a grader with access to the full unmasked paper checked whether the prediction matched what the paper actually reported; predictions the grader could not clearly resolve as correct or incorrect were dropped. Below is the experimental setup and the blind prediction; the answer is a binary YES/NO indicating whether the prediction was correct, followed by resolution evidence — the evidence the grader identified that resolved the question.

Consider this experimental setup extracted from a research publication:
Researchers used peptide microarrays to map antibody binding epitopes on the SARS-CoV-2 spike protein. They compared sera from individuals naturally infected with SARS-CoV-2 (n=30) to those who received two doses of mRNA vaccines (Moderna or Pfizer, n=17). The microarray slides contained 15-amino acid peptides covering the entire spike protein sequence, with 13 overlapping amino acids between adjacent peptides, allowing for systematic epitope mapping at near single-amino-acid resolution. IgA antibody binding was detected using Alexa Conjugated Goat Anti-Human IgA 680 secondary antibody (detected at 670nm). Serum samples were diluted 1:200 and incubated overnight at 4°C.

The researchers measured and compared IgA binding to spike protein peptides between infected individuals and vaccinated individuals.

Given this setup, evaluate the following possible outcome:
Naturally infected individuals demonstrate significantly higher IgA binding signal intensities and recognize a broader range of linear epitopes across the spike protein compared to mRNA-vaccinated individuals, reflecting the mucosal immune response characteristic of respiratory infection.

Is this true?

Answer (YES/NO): NO